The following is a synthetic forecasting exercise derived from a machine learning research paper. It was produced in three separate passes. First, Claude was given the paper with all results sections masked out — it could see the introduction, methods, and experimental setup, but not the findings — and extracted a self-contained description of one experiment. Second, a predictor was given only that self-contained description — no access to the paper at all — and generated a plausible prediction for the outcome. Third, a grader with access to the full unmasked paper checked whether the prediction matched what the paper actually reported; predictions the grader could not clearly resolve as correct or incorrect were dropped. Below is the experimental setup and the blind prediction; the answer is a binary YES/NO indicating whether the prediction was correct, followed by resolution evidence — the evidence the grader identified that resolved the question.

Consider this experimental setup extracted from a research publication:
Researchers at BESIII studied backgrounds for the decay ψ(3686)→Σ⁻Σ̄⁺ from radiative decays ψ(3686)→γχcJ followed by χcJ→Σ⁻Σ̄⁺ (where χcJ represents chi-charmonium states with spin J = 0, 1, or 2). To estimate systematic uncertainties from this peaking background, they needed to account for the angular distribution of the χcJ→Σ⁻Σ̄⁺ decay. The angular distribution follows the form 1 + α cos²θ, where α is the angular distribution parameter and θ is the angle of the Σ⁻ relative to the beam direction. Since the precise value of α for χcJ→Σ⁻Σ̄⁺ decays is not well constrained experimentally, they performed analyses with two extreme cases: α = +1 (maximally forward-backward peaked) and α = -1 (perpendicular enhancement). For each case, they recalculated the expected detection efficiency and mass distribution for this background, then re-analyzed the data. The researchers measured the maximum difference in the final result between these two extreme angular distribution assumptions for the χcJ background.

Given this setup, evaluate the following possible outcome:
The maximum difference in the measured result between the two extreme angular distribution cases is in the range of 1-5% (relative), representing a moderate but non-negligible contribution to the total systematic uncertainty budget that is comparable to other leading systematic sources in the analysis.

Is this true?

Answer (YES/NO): NO